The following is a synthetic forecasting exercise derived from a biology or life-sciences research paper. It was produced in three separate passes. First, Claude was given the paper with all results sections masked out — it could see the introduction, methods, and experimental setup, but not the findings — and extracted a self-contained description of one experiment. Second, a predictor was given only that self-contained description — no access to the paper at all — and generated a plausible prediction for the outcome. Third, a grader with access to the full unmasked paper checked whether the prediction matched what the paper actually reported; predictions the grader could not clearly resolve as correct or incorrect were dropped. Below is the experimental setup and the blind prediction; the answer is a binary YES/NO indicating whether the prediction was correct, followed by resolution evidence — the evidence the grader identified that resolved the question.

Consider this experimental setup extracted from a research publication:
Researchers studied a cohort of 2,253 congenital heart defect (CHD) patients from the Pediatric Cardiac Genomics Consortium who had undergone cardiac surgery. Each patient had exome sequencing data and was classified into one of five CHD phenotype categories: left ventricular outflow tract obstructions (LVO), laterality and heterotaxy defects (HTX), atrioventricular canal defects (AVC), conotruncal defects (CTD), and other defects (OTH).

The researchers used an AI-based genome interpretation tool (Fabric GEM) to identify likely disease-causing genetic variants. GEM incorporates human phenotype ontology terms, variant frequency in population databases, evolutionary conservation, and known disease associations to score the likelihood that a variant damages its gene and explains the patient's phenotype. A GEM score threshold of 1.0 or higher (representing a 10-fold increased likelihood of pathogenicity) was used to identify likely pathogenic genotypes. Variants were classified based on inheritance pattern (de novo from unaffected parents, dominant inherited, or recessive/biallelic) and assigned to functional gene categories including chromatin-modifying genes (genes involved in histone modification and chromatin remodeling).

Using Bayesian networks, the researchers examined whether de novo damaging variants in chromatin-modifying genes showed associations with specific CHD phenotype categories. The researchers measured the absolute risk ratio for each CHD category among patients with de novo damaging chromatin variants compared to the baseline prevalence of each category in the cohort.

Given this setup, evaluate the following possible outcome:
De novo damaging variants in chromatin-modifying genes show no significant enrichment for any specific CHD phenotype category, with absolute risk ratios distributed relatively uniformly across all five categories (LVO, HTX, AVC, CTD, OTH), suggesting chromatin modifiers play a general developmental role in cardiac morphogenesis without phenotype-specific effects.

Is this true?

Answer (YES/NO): NO